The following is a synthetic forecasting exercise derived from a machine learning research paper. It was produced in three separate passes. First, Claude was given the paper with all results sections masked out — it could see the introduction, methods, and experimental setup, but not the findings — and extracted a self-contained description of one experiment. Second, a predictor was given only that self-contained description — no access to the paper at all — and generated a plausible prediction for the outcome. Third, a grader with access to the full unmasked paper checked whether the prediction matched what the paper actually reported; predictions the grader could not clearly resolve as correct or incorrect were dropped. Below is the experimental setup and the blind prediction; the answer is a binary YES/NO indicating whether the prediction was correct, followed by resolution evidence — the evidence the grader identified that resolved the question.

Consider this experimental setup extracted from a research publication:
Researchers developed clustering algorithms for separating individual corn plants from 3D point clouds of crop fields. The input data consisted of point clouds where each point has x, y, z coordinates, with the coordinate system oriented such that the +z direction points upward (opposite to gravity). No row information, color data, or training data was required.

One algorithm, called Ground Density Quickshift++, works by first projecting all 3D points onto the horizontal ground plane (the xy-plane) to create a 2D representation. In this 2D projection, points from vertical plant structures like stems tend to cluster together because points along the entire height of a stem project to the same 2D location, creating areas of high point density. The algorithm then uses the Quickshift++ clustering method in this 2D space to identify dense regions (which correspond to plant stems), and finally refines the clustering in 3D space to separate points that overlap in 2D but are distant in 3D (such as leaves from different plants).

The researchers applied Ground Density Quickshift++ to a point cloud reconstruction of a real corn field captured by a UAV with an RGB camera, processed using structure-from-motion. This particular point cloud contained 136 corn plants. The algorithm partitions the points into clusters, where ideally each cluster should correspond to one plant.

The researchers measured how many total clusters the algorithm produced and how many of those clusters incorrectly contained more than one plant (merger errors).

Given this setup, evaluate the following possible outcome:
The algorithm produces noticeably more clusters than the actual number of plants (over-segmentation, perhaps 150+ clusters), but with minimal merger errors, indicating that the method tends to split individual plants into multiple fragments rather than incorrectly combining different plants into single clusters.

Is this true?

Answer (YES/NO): NO